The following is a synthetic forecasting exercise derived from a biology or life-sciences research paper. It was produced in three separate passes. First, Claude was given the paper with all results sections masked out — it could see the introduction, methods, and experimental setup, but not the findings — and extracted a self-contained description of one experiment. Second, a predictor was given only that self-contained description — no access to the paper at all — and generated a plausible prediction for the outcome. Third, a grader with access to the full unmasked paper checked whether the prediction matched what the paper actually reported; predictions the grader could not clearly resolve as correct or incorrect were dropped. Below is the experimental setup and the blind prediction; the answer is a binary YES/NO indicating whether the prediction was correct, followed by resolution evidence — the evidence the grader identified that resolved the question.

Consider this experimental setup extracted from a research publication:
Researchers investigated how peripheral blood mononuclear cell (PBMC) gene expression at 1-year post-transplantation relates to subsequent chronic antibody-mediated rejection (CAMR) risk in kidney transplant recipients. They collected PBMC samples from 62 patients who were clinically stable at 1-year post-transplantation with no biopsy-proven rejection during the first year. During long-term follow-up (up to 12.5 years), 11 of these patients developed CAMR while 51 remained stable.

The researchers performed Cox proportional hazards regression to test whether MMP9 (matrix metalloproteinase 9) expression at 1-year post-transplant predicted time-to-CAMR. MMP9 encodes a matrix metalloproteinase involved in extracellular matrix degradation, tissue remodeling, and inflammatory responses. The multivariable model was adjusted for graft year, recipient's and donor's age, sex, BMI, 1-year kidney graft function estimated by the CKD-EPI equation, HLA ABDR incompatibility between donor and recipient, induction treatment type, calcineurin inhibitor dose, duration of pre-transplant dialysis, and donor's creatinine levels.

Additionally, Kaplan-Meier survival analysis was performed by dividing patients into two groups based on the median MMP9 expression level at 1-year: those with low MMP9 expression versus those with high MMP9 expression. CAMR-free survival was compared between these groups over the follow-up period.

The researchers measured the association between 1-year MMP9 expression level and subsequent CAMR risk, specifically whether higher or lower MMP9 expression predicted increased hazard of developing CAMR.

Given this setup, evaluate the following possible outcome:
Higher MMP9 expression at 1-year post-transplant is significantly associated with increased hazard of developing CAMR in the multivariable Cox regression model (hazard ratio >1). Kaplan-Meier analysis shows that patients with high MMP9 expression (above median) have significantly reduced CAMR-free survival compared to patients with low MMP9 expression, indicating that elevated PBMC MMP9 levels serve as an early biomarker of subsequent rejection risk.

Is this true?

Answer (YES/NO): NO